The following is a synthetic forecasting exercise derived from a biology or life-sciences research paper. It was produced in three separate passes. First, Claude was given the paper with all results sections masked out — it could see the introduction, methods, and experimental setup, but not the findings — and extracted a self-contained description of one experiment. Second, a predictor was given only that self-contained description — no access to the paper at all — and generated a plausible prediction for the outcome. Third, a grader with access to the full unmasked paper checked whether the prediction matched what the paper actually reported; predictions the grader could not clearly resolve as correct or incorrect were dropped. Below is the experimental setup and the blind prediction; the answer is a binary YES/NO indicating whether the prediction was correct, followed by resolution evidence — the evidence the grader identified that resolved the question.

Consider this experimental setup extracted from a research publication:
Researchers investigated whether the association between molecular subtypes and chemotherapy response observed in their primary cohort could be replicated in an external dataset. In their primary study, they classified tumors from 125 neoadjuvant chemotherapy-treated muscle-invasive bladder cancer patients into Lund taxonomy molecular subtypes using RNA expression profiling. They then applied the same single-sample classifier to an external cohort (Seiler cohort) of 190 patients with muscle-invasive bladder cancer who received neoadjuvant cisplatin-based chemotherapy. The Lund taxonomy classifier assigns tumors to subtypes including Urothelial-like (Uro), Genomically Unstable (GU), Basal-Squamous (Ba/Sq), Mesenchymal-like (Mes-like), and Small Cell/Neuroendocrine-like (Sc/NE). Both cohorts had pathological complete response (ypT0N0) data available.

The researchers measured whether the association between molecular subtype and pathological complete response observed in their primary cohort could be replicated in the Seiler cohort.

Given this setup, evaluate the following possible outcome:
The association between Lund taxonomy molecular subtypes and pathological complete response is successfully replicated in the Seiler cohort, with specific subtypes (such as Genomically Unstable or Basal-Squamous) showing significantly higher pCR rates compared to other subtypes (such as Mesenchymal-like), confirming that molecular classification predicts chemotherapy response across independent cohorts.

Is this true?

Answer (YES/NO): NO